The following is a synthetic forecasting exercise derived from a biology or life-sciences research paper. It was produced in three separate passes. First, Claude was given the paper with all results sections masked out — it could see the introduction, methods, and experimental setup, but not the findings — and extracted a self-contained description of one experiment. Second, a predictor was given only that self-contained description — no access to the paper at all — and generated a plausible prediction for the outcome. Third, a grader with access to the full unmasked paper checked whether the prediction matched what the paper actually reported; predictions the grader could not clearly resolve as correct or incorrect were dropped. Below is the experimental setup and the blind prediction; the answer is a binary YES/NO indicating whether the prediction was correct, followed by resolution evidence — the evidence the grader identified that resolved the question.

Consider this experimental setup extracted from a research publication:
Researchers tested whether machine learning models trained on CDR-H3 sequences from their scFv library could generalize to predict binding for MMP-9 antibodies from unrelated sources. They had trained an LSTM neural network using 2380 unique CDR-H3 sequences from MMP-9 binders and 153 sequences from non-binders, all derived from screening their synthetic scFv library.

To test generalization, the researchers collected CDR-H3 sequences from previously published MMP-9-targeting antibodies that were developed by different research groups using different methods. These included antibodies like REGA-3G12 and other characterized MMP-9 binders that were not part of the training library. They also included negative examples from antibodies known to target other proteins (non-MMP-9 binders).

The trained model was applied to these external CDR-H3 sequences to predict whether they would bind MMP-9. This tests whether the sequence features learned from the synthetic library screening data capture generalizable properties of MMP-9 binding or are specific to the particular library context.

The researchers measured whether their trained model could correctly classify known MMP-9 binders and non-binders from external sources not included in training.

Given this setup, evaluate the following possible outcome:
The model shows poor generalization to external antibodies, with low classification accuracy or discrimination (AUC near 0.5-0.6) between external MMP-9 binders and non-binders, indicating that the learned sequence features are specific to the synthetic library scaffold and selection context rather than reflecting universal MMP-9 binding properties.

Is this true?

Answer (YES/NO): NO